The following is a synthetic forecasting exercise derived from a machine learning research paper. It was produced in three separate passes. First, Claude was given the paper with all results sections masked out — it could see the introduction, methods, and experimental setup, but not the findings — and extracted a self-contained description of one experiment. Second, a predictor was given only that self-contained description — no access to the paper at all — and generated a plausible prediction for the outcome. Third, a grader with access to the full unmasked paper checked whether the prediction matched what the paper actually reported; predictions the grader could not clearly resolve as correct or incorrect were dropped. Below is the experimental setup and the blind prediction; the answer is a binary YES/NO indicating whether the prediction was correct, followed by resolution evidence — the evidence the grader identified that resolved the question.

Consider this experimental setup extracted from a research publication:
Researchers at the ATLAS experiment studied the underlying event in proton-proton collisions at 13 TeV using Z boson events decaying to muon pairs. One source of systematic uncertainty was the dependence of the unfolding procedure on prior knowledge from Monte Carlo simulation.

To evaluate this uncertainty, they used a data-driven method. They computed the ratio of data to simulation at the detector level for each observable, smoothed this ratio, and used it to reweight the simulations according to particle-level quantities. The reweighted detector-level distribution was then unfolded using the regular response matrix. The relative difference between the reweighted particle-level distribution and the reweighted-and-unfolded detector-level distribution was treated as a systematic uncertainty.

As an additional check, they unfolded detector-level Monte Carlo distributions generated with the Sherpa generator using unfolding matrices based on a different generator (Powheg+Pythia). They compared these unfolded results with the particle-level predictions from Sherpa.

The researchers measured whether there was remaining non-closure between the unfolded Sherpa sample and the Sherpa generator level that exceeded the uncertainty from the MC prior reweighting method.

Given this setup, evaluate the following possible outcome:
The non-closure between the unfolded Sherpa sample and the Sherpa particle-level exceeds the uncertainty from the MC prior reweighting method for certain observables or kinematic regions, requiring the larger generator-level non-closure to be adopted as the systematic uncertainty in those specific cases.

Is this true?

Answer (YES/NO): YES